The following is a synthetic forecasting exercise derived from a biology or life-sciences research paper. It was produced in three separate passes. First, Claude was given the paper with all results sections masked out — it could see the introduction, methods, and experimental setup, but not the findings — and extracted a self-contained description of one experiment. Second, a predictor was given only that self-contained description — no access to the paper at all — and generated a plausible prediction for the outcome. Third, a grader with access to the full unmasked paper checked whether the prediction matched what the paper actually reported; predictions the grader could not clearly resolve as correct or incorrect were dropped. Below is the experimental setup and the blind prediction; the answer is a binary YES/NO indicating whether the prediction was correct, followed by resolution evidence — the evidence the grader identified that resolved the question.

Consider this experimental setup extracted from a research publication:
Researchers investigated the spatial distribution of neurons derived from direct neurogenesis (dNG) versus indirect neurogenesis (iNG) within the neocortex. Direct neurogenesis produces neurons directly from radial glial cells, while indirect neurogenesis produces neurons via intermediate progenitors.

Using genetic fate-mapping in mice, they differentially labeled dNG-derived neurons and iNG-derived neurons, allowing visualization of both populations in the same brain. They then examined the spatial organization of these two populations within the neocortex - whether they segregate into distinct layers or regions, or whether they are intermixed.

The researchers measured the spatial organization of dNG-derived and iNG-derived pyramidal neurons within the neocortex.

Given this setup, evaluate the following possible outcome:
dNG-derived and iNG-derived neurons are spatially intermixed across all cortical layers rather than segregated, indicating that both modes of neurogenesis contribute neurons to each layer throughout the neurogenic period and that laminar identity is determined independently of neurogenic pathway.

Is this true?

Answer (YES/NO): NO